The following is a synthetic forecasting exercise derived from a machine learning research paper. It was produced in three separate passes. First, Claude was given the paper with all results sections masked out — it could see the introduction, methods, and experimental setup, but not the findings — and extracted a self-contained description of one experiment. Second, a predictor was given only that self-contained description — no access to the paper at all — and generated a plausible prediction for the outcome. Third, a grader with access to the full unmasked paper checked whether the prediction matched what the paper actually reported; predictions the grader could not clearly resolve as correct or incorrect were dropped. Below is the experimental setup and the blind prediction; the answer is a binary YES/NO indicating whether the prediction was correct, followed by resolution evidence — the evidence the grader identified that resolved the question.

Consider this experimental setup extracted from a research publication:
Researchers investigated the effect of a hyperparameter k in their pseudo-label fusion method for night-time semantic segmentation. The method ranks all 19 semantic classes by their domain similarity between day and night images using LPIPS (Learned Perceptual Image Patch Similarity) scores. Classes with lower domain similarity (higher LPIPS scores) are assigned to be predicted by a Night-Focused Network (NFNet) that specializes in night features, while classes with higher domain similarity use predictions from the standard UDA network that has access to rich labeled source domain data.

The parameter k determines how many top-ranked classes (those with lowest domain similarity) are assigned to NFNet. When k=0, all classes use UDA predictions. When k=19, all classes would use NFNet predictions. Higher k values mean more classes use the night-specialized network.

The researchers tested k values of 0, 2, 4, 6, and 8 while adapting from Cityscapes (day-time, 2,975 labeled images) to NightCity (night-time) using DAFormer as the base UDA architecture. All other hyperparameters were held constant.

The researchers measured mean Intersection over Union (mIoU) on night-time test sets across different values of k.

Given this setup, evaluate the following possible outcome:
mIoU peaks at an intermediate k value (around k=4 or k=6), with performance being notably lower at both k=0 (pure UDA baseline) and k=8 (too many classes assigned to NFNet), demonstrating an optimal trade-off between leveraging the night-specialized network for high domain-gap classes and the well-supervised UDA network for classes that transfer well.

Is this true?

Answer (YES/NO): NO